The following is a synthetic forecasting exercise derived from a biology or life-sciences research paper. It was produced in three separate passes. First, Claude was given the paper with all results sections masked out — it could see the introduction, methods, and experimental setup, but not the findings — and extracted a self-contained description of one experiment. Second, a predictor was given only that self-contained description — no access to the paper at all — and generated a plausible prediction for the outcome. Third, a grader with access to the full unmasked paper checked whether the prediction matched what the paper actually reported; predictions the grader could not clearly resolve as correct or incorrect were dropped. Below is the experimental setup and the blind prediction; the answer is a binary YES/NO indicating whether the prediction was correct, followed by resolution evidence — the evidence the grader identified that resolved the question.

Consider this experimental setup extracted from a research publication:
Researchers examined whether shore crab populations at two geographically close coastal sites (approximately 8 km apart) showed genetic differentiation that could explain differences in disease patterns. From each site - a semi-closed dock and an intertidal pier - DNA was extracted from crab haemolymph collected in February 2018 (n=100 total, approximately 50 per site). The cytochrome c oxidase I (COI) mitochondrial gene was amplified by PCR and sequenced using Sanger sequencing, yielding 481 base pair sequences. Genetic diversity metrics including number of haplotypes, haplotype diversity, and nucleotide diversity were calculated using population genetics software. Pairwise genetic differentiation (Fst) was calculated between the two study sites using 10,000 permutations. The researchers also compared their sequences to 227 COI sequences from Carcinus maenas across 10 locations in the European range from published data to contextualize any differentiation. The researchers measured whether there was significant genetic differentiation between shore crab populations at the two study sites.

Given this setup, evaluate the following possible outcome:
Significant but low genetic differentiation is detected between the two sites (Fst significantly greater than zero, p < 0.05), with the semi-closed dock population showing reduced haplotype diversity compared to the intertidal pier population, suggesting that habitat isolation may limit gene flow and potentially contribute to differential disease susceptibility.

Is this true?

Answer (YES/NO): NO